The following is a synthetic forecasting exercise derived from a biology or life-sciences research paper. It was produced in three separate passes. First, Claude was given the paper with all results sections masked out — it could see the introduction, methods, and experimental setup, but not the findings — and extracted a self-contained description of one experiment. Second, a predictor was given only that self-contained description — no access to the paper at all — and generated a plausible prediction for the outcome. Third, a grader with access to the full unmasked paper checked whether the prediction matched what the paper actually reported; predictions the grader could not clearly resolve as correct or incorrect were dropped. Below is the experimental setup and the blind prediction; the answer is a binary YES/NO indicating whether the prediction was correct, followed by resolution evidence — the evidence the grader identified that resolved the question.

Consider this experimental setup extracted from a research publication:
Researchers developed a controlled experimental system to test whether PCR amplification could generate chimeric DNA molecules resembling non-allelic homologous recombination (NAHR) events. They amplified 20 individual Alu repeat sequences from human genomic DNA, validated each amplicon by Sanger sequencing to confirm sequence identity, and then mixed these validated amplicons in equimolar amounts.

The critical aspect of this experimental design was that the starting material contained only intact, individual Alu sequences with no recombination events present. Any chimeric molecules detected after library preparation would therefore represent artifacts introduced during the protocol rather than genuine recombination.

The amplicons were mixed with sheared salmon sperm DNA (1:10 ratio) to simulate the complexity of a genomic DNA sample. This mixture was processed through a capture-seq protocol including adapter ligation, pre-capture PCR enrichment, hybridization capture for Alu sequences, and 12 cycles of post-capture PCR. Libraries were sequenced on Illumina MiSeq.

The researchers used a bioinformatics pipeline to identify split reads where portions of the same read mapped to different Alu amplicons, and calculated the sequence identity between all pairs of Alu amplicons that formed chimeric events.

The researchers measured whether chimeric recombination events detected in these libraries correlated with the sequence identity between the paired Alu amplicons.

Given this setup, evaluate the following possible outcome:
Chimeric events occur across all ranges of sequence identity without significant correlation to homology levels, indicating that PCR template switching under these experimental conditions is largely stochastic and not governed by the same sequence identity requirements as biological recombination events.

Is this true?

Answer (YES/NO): YES